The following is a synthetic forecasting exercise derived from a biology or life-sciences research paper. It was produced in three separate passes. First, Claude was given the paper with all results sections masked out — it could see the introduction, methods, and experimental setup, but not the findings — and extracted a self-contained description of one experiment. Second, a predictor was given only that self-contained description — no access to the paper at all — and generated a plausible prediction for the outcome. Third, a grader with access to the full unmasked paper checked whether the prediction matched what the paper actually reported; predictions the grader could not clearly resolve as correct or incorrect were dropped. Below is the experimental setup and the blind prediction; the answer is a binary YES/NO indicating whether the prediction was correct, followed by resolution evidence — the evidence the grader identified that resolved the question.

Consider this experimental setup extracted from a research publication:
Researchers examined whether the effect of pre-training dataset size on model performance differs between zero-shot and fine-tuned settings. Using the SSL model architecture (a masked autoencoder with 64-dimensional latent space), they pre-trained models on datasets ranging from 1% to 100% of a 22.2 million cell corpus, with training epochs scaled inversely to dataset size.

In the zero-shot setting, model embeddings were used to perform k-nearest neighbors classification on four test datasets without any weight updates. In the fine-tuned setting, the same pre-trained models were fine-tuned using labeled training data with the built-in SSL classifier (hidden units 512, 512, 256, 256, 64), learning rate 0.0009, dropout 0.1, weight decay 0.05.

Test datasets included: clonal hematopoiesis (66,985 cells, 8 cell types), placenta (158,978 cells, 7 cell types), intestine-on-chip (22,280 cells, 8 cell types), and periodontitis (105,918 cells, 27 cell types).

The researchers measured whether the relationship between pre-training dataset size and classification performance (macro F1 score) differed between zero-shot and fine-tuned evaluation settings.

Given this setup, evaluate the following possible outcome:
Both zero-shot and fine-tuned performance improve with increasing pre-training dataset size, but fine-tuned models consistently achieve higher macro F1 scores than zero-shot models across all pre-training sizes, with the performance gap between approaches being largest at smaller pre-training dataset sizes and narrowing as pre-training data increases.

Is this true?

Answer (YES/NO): NO